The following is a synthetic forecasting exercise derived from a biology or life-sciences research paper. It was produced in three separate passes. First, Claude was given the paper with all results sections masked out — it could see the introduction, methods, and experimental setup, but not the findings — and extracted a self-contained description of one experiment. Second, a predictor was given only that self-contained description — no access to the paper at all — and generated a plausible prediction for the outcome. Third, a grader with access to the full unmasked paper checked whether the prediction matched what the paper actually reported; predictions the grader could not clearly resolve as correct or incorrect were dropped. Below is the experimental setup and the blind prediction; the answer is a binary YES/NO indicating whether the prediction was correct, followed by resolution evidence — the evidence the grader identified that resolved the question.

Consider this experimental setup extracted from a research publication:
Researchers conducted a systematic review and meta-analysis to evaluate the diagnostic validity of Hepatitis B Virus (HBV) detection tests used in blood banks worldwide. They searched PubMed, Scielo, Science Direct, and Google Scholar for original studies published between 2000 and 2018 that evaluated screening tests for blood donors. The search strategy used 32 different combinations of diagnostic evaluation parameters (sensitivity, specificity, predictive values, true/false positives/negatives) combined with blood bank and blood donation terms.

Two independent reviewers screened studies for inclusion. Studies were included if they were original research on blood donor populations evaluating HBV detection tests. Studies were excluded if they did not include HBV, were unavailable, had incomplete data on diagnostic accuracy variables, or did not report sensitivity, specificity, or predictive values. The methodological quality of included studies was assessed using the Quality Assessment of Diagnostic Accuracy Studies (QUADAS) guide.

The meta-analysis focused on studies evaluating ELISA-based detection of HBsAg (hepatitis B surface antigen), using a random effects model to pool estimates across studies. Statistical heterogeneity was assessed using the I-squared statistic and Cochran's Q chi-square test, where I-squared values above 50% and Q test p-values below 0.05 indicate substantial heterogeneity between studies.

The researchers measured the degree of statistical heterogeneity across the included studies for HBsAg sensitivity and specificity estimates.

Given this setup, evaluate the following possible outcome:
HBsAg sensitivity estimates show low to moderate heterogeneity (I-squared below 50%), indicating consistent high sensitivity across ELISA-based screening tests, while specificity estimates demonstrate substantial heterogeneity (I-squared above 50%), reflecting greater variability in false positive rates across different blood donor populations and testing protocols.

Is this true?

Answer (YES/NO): NO